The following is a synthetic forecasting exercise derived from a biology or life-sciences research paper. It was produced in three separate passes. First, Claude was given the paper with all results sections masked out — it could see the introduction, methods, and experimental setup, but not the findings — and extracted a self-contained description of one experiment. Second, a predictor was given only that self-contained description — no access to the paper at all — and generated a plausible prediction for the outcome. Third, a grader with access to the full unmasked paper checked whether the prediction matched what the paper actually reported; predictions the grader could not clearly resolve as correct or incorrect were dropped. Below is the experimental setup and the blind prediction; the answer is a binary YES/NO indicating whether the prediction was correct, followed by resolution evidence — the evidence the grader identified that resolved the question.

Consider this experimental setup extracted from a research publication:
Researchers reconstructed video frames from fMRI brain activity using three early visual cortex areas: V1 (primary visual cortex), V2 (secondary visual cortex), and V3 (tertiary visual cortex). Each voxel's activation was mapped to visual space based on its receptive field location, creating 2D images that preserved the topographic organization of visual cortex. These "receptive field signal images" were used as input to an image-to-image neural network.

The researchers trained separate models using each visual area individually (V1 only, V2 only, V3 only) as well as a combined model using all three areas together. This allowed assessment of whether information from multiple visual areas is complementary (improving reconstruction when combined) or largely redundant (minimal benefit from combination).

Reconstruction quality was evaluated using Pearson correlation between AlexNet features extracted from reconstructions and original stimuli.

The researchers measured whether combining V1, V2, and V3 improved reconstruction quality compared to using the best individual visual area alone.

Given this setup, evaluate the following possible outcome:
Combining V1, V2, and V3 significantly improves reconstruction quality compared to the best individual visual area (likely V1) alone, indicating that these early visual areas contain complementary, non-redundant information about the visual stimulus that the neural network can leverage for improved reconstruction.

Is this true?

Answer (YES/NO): NO